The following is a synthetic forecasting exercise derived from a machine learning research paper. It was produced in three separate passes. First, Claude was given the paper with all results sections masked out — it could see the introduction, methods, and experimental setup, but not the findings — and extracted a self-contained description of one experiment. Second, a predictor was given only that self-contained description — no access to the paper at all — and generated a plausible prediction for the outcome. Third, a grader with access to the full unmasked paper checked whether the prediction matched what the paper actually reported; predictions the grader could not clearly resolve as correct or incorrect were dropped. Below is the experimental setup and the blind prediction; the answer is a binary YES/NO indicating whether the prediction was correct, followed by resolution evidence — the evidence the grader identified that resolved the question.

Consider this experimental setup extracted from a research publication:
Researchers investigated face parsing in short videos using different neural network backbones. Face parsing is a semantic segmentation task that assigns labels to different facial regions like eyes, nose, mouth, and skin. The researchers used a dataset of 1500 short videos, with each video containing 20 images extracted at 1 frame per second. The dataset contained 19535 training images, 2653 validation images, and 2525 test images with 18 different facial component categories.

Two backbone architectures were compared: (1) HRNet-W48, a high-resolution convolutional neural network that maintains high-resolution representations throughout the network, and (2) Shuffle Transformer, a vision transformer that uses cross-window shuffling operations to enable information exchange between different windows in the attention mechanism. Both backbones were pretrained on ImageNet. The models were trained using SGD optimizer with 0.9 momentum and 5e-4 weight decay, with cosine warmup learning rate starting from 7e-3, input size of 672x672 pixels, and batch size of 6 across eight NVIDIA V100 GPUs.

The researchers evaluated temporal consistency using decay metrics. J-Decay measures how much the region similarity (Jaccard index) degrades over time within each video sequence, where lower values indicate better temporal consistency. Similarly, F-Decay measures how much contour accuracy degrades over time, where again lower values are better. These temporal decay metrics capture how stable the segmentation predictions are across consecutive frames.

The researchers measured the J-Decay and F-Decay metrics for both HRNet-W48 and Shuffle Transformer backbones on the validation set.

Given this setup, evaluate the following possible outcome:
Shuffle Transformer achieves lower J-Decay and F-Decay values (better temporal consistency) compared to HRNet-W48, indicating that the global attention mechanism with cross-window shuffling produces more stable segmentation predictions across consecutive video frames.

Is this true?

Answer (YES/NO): NO